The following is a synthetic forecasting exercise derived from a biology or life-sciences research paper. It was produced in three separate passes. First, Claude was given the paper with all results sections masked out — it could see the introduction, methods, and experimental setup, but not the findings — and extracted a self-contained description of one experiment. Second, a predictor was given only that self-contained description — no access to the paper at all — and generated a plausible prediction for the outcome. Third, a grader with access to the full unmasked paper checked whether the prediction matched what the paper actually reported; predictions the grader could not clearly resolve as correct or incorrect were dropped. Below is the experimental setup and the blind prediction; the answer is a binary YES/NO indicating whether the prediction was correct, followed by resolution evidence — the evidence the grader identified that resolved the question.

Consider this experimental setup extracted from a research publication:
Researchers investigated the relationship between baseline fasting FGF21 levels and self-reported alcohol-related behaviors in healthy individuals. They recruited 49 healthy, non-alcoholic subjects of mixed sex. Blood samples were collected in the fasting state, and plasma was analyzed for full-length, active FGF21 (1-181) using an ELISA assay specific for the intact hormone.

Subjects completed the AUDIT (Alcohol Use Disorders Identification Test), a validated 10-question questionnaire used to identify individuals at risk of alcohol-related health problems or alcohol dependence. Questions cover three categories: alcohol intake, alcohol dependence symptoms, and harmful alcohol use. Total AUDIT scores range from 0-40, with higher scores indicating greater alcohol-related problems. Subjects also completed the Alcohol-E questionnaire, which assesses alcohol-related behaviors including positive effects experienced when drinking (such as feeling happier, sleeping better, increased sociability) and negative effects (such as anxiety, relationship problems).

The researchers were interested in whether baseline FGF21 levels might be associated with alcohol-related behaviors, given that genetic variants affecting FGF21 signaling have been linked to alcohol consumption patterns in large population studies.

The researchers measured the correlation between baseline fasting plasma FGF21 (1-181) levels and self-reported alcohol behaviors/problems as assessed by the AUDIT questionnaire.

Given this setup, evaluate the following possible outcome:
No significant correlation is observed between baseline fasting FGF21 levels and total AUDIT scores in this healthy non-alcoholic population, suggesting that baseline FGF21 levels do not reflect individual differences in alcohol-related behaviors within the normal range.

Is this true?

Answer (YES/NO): YES